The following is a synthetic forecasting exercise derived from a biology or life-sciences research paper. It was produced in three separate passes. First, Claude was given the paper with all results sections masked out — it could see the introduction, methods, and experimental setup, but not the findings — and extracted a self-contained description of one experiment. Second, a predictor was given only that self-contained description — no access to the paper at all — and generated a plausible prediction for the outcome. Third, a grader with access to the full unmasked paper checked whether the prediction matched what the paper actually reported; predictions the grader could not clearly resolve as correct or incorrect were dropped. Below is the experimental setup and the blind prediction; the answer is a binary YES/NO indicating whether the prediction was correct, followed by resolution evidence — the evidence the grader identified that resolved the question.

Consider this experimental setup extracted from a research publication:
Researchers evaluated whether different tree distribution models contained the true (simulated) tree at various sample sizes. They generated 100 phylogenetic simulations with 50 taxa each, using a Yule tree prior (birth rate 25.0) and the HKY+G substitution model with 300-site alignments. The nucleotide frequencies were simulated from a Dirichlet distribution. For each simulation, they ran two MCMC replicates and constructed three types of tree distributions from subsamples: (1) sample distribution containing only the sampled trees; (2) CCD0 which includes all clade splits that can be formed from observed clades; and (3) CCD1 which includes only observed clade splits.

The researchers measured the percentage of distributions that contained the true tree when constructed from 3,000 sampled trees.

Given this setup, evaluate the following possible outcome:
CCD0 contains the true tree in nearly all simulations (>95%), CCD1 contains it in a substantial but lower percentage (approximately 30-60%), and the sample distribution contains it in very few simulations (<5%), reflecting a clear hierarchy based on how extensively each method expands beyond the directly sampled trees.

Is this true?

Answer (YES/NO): NO